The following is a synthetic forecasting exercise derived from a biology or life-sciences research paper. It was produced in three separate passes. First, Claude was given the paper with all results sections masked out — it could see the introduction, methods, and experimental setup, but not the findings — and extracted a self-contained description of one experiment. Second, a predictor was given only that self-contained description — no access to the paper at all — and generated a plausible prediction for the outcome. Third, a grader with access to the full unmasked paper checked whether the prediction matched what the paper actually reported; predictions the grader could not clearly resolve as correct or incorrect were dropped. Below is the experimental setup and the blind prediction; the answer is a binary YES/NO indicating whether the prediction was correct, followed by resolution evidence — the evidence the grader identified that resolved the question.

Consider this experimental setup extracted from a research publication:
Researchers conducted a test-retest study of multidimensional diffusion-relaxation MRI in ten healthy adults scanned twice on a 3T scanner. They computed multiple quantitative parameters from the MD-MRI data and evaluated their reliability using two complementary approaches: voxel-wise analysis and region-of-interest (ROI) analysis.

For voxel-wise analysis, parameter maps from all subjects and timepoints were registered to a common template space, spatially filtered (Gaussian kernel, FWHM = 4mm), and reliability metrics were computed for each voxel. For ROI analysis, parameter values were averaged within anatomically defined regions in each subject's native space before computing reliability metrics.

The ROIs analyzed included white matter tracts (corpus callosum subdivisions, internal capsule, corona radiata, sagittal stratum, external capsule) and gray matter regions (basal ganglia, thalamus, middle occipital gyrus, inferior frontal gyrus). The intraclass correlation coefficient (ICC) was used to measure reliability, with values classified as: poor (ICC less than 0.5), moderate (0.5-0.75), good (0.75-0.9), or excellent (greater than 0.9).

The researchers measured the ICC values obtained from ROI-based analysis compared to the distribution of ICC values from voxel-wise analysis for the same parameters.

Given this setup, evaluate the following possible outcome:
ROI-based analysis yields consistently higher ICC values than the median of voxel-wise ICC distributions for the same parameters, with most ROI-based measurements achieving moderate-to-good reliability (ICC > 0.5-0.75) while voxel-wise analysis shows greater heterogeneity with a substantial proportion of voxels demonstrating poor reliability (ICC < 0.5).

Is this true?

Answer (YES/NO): YES